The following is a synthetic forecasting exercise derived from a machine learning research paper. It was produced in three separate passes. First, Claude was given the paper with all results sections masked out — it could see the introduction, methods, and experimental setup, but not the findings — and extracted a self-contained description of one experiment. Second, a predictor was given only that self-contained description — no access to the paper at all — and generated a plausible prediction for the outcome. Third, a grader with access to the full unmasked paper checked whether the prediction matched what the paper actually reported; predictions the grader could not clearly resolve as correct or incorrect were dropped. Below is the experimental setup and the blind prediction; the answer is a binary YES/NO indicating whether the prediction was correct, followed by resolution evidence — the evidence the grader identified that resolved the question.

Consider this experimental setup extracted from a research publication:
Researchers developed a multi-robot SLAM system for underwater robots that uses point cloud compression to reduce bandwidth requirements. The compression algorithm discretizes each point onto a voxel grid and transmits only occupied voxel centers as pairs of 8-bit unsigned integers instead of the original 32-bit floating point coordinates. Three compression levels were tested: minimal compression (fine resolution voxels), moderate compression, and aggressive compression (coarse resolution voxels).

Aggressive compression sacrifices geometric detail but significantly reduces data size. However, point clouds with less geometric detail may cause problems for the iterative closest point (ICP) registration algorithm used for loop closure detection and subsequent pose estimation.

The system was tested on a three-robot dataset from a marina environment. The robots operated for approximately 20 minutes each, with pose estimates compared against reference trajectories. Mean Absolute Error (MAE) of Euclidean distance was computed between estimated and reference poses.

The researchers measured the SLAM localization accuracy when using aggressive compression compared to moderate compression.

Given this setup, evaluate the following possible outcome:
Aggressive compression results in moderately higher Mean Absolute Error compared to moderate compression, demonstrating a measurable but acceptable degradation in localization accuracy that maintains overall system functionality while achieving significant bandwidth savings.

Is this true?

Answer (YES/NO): YES